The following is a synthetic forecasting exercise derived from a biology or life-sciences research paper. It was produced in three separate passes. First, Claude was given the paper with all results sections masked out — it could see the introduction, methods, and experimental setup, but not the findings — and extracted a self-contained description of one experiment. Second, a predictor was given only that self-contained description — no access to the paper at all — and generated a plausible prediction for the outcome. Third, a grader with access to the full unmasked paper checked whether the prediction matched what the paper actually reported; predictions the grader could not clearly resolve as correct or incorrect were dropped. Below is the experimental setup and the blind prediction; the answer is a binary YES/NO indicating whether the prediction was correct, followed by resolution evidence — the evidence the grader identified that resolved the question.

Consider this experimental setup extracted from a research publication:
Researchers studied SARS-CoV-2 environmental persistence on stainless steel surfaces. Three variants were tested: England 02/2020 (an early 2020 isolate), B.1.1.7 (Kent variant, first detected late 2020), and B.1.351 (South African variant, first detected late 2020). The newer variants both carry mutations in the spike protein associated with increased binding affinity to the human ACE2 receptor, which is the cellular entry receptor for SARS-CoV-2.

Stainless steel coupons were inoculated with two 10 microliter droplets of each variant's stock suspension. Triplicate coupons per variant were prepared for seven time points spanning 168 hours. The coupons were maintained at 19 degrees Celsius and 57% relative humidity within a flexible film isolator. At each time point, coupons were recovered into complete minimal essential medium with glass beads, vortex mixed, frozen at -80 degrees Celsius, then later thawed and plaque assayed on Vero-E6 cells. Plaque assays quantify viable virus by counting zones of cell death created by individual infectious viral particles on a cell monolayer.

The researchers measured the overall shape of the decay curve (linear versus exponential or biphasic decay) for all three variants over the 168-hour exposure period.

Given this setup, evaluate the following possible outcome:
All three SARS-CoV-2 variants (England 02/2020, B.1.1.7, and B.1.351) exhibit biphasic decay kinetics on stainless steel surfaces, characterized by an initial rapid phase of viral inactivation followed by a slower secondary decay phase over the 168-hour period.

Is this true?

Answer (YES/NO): YES